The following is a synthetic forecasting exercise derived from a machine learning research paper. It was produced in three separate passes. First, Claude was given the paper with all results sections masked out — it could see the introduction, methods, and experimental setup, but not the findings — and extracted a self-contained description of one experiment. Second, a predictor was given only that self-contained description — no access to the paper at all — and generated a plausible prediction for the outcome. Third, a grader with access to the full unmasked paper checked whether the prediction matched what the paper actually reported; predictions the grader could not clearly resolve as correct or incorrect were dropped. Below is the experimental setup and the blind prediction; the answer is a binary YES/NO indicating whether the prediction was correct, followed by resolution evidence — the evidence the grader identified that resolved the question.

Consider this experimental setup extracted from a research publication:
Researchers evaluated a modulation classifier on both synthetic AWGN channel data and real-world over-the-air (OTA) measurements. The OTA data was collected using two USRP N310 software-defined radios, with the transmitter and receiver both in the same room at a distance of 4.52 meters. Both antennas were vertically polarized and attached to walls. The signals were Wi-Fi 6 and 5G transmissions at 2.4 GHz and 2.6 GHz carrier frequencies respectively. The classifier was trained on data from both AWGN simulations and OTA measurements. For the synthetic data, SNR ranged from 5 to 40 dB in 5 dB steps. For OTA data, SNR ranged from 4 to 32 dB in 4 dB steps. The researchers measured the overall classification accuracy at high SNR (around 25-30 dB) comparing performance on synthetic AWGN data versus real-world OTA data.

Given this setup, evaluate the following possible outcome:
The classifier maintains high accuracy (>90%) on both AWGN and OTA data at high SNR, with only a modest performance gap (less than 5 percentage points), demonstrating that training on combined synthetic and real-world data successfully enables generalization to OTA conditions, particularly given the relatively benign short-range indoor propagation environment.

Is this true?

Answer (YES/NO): YES